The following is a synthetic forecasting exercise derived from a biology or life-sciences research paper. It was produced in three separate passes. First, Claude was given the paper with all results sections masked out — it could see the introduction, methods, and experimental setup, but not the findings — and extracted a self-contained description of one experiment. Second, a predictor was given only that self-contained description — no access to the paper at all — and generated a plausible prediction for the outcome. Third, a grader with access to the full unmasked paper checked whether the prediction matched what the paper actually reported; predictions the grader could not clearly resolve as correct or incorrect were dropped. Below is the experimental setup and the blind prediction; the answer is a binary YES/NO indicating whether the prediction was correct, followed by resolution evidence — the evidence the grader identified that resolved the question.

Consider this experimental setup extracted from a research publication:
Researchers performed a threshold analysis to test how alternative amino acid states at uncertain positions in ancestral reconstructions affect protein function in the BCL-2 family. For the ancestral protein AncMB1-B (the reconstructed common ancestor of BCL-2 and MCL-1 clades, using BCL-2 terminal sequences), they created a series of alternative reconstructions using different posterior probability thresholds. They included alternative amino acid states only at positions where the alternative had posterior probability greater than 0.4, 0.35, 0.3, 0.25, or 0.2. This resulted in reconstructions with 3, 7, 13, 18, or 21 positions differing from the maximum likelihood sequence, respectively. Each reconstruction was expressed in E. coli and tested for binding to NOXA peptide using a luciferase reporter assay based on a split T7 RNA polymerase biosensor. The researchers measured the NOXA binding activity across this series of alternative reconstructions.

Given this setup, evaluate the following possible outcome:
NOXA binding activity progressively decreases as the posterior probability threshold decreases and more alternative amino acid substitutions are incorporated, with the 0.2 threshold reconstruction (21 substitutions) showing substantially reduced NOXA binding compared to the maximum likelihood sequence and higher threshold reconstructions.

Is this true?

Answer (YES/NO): NO